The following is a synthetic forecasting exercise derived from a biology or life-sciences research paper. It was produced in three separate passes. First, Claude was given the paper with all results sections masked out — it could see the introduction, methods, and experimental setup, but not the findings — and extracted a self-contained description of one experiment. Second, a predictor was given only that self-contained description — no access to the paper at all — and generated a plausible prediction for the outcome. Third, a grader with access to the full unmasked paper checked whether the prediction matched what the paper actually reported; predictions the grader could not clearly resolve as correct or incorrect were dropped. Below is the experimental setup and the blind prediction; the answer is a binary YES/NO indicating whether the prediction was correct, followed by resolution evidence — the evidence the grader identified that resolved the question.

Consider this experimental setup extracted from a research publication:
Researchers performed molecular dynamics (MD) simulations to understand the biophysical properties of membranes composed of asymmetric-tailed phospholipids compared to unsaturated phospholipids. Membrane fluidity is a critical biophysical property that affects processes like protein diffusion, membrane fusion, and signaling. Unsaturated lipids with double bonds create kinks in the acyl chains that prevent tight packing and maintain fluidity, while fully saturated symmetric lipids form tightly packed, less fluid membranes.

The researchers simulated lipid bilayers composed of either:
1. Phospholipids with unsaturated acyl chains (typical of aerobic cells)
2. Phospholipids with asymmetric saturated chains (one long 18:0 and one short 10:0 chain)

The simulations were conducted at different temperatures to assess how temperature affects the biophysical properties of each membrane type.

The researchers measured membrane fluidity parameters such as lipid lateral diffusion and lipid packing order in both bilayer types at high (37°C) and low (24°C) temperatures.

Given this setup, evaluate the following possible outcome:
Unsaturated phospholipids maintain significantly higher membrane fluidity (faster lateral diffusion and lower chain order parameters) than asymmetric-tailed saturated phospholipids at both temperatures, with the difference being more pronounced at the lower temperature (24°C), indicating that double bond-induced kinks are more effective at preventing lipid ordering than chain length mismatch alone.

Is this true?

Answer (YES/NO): NO